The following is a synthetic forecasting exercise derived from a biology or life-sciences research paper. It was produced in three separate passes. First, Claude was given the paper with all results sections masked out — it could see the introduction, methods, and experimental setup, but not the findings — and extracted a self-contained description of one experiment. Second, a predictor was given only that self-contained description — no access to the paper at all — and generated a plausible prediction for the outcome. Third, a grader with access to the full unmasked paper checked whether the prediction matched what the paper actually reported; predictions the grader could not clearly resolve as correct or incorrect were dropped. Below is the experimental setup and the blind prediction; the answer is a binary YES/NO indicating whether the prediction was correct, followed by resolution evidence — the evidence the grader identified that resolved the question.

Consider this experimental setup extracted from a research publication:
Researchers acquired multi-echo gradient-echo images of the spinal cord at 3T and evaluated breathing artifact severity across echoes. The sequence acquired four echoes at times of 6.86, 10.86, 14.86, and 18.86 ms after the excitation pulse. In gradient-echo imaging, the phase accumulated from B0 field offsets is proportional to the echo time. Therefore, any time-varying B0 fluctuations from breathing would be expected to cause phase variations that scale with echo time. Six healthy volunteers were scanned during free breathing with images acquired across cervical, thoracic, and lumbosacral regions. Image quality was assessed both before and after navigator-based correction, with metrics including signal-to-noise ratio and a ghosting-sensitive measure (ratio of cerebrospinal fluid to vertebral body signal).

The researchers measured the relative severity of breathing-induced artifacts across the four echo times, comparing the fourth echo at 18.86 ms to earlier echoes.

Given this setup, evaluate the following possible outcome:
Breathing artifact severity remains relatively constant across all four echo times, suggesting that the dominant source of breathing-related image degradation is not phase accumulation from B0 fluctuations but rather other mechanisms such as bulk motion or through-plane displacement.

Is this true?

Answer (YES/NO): NO